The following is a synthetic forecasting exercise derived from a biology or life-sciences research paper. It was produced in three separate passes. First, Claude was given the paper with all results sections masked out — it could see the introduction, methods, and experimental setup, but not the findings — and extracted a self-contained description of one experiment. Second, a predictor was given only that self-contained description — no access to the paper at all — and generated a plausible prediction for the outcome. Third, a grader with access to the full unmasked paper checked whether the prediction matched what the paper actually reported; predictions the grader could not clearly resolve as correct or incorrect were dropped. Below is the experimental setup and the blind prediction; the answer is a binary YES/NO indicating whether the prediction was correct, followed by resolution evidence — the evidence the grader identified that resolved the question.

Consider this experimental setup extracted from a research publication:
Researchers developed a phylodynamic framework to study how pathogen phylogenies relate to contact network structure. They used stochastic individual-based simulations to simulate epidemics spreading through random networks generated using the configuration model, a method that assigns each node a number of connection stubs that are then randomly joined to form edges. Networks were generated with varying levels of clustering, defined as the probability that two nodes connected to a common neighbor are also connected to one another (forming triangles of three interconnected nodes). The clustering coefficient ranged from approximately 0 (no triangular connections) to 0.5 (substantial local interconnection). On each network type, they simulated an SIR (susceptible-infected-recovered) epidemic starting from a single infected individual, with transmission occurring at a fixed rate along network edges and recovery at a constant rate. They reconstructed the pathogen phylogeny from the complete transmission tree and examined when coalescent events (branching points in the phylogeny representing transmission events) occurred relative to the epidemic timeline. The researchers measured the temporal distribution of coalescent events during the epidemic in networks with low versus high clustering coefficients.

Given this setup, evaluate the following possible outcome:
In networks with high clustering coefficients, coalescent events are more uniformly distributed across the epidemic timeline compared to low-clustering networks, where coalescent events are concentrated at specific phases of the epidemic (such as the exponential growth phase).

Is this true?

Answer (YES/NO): YES